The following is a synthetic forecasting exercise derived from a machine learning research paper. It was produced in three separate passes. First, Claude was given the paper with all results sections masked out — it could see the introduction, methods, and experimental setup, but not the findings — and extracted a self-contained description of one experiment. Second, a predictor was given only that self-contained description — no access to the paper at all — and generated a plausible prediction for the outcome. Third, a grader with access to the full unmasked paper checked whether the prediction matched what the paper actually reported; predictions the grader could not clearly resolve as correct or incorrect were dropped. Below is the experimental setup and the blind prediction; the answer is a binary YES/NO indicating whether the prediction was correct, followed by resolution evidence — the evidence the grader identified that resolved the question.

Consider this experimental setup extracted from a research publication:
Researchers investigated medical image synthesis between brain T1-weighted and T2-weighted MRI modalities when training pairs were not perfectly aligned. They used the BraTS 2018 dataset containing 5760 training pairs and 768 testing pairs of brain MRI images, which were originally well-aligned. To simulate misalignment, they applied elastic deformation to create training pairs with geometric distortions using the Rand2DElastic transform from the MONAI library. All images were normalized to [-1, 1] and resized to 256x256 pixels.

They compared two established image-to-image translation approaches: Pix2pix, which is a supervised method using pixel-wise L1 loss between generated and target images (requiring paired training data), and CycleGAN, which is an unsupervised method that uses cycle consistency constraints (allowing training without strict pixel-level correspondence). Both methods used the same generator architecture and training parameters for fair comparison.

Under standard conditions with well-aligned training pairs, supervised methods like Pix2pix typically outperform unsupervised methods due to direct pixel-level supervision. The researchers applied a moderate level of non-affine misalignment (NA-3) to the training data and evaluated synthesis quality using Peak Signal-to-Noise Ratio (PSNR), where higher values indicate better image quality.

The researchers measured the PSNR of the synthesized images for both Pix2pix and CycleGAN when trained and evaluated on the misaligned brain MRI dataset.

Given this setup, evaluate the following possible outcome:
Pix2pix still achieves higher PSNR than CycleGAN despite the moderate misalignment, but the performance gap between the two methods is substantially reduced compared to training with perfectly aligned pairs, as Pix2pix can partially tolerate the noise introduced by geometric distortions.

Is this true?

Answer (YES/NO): NO